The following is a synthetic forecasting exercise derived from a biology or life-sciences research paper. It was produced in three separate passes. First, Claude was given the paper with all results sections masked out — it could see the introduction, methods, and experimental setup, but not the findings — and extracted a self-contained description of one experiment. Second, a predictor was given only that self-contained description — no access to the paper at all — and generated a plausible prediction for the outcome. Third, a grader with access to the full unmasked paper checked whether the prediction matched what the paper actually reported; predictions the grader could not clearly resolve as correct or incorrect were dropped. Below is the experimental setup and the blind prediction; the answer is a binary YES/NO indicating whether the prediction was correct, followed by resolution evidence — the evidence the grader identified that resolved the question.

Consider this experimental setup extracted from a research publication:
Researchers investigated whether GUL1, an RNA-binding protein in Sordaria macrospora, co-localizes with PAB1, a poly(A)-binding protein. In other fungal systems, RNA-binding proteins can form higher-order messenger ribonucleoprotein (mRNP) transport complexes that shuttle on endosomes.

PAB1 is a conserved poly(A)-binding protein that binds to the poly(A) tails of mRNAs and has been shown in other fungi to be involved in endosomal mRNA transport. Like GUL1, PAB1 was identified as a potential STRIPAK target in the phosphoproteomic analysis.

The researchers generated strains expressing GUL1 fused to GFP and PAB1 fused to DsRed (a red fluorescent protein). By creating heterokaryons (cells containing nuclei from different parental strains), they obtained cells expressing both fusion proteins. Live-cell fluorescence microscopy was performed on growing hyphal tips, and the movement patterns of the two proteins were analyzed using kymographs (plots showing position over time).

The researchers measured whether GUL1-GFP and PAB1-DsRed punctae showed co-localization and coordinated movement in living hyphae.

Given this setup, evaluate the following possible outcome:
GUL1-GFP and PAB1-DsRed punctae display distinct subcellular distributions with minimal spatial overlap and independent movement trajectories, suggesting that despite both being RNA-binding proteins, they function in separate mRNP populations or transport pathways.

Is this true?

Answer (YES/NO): NO